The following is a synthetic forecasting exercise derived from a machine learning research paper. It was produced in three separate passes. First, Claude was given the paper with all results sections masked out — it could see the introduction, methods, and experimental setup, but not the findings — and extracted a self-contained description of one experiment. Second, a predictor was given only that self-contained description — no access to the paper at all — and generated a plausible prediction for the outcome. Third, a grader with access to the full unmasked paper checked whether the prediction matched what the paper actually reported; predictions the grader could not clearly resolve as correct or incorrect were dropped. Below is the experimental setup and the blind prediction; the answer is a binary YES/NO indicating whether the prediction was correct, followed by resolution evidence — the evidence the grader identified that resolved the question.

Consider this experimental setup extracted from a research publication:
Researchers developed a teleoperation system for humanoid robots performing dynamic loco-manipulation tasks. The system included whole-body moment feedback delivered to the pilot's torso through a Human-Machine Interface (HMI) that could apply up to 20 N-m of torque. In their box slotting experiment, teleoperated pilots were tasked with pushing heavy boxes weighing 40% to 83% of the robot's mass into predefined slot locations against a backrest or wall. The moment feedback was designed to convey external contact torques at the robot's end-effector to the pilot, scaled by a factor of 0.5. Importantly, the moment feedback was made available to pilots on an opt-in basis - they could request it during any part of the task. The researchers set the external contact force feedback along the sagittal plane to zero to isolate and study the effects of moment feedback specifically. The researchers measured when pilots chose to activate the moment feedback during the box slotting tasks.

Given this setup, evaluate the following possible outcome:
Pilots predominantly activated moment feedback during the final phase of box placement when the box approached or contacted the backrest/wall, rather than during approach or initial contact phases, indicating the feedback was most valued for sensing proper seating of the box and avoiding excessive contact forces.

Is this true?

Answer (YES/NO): NO